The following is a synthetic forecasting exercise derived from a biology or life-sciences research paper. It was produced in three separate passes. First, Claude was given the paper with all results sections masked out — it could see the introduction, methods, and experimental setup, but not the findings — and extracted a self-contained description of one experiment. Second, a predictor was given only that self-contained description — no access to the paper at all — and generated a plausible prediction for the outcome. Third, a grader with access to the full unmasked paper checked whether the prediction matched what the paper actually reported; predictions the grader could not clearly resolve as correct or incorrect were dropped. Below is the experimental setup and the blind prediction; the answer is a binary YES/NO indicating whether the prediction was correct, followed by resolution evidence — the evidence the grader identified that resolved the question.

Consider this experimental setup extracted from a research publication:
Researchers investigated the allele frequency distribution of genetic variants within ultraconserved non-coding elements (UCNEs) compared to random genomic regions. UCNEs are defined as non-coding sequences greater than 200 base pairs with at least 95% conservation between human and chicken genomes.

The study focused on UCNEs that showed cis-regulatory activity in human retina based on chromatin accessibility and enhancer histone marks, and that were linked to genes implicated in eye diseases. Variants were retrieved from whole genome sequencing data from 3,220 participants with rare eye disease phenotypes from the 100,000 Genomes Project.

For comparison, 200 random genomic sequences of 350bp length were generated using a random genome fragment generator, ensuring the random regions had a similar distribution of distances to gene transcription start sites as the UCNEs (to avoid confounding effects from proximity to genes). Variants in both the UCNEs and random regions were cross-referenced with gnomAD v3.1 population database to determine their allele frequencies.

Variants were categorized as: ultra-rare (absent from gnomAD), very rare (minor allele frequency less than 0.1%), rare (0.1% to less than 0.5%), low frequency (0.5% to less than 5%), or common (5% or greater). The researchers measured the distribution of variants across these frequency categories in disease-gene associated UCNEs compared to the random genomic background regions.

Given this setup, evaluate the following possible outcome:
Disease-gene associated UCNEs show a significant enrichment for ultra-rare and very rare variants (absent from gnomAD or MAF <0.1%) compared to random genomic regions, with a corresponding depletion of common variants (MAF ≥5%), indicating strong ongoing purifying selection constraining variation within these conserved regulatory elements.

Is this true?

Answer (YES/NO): YES